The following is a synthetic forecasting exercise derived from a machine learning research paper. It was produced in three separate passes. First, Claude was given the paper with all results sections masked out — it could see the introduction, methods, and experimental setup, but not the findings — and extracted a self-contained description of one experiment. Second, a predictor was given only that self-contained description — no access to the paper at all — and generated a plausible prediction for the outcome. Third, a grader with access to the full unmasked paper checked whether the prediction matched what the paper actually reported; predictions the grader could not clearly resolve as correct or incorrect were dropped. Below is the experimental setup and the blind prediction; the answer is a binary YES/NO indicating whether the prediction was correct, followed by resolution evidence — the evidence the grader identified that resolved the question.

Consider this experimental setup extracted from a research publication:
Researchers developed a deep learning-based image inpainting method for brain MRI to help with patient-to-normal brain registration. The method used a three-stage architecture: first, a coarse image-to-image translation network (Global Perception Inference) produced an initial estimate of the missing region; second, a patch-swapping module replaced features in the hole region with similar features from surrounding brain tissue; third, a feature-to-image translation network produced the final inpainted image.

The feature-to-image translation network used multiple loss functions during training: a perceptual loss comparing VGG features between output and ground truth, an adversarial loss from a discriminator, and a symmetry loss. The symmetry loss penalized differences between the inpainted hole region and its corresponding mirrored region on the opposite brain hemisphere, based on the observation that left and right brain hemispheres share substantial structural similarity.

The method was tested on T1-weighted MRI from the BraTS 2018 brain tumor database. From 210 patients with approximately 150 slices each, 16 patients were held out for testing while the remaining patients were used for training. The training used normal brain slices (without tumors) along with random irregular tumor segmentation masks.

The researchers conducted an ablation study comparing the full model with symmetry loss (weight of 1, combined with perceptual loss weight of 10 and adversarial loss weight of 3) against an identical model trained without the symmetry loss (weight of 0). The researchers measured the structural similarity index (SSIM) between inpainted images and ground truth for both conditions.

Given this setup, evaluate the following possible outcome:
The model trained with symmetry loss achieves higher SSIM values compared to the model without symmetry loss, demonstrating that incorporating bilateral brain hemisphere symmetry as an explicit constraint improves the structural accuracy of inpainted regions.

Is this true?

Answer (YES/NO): YES